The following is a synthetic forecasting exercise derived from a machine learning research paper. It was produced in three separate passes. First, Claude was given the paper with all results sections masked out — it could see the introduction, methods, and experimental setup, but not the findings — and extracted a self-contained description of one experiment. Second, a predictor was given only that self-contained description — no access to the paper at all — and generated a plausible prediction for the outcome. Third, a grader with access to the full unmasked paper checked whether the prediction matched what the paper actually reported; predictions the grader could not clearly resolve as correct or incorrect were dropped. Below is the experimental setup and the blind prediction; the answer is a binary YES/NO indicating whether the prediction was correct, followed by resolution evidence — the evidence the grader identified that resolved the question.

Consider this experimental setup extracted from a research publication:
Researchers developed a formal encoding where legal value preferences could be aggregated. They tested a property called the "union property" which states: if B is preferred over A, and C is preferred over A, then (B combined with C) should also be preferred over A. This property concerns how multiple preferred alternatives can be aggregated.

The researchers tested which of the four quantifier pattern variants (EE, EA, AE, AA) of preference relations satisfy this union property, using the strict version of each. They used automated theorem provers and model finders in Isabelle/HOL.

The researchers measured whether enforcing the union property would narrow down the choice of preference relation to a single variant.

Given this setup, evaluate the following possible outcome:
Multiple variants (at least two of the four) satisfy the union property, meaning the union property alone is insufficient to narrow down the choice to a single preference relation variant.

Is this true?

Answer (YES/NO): NO